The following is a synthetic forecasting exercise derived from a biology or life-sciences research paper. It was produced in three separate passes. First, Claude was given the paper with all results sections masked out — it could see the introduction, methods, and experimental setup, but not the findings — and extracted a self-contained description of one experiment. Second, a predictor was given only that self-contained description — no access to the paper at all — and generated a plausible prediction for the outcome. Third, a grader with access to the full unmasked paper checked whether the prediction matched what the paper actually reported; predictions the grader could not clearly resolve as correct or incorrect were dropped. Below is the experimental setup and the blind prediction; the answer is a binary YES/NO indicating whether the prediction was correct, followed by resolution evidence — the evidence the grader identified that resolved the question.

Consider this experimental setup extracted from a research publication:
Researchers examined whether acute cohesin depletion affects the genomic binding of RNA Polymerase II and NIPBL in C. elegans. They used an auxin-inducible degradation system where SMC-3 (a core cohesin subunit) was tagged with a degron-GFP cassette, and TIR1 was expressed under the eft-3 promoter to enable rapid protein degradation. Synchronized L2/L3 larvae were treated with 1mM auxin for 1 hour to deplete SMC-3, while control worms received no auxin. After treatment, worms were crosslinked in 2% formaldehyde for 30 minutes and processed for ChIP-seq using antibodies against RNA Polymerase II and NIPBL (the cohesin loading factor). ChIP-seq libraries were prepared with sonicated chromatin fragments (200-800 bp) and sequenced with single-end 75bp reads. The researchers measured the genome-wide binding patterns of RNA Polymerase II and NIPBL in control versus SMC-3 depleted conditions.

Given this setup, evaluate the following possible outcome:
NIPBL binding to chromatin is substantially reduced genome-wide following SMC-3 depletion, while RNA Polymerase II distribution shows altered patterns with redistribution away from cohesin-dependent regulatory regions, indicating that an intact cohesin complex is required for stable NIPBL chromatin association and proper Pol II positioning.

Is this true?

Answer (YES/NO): NO